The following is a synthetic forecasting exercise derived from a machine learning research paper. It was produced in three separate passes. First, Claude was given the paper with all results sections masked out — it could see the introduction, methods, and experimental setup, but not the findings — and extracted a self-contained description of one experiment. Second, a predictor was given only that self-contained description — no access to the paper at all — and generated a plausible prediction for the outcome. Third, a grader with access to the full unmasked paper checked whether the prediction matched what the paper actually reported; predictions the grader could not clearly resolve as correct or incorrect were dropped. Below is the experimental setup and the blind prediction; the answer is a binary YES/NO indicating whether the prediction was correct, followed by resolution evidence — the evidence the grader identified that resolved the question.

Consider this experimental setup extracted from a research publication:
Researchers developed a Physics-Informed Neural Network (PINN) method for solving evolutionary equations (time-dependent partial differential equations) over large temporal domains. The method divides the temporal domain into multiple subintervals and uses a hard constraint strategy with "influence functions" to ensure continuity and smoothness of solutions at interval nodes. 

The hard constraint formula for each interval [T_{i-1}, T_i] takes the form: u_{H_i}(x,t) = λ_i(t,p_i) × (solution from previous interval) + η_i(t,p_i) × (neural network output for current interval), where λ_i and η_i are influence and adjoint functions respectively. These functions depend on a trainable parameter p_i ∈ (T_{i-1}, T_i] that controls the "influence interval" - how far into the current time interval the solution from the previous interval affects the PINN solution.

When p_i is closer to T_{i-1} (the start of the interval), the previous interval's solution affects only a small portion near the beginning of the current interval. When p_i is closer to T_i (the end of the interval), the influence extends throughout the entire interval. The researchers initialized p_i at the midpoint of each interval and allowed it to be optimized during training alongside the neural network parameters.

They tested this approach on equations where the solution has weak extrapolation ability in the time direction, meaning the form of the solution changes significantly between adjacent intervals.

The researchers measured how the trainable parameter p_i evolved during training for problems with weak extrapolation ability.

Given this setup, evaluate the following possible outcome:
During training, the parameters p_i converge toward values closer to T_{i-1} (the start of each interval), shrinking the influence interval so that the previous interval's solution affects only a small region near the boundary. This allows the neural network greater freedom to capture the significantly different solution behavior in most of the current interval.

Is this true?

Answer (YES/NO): YES